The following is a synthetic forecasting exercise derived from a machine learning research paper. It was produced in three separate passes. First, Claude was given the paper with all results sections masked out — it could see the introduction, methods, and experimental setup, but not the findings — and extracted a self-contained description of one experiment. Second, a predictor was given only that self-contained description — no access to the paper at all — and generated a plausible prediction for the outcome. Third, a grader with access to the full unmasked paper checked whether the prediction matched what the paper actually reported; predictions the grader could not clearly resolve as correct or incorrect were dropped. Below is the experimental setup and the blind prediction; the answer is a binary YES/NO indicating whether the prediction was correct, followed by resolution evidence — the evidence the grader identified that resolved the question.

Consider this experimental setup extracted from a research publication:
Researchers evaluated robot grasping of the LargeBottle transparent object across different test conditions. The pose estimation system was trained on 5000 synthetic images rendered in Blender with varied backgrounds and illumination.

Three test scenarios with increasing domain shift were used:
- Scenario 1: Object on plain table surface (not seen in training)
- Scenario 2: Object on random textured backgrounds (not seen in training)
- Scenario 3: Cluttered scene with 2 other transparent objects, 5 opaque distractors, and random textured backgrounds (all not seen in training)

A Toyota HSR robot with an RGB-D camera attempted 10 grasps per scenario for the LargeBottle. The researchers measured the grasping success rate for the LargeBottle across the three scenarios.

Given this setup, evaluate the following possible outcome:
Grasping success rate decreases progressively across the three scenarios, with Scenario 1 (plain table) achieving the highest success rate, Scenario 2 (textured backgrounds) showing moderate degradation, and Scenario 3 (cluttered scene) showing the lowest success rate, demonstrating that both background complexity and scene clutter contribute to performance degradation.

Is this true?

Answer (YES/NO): NO